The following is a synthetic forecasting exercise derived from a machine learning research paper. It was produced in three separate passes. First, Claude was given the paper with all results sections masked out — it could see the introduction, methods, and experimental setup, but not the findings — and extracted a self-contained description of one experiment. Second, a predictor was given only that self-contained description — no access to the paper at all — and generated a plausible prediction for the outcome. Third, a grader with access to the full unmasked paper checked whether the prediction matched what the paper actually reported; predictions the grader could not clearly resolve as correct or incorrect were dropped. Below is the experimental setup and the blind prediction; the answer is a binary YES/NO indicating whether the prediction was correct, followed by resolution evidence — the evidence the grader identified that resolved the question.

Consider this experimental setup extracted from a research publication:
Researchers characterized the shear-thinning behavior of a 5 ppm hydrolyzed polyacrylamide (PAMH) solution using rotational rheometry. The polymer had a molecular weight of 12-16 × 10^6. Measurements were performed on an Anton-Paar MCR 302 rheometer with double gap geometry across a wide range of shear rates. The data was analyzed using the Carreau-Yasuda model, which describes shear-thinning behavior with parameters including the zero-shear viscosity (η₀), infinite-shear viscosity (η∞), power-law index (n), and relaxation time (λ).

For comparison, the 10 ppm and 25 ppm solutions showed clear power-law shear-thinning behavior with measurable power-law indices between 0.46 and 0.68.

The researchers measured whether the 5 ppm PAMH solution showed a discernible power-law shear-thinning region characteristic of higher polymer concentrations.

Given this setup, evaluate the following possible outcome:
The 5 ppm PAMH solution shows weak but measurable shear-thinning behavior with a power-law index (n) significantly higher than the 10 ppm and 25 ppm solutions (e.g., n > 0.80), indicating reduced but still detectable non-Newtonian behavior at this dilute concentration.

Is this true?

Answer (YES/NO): NO